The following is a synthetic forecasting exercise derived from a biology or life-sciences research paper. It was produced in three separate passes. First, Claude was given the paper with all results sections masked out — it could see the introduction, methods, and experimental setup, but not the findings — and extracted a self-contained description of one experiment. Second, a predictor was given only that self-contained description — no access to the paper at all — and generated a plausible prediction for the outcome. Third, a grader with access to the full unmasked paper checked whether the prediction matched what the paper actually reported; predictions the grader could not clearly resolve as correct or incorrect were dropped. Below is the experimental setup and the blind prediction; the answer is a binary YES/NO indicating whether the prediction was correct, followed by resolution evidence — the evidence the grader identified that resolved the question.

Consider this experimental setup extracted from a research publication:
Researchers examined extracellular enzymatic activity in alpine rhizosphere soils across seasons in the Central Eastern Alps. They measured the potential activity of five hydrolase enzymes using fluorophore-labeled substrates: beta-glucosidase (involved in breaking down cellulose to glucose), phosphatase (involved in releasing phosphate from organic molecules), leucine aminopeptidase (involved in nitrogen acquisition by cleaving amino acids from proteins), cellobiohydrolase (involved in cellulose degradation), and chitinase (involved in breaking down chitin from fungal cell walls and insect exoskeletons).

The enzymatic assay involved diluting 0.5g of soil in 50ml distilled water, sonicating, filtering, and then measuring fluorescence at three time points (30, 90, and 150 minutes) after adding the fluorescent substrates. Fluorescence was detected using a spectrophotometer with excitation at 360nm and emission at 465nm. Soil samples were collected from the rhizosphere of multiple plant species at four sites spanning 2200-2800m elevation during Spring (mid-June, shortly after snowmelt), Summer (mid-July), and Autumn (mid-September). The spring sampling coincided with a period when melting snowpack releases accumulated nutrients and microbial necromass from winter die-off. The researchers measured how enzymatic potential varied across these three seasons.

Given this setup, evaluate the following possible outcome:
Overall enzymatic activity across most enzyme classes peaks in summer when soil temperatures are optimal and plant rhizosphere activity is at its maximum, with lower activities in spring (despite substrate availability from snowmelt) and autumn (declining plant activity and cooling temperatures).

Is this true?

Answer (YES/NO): NO